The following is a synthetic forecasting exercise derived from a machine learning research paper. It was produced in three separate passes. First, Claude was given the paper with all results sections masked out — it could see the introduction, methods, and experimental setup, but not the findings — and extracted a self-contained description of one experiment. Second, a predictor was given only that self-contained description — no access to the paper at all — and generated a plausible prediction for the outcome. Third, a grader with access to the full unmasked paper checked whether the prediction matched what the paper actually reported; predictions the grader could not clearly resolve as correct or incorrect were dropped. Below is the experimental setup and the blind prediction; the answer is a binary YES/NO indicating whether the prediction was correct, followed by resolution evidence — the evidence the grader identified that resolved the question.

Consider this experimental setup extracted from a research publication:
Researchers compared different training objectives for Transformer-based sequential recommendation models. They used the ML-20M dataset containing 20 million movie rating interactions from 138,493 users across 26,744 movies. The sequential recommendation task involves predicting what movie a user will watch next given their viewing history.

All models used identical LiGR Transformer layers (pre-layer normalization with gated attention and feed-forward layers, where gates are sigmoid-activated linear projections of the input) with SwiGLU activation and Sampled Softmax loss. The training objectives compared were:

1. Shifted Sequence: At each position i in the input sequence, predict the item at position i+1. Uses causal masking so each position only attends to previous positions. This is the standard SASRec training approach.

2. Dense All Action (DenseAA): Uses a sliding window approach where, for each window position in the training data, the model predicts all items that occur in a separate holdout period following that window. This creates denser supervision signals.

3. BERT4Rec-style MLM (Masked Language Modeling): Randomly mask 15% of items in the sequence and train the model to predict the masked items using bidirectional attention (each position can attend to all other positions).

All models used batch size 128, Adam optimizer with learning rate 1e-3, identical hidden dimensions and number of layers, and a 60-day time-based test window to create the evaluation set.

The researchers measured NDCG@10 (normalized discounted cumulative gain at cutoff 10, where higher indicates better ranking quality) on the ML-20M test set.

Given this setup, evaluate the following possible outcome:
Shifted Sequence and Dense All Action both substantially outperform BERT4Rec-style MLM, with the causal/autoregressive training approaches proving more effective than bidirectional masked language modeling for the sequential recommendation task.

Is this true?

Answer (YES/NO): YES